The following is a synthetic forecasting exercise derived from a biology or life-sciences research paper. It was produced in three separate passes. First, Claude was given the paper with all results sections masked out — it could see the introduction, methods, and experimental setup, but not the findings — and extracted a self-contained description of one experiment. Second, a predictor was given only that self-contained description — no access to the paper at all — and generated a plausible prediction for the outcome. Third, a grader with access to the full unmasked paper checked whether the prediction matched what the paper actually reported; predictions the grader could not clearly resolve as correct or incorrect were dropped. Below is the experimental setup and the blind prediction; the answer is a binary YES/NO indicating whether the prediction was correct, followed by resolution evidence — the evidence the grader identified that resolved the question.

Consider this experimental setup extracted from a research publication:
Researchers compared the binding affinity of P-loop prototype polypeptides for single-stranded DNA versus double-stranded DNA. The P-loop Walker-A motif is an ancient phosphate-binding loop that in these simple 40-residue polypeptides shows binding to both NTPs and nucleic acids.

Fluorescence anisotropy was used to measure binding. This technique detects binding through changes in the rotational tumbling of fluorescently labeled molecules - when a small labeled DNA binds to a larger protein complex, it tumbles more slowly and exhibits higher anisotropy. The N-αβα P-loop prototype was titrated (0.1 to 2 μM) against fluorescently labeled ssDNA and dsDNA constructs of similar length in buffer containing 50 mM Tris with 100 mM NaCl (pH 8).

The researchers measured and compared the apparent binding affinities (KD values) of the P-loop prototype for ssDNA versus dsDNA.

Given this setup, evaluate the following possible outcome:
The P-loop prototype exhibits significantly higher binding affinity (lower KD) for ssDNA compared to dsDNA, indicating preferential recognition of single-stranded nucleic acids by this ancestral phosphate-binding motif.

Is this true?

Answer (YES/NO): YES